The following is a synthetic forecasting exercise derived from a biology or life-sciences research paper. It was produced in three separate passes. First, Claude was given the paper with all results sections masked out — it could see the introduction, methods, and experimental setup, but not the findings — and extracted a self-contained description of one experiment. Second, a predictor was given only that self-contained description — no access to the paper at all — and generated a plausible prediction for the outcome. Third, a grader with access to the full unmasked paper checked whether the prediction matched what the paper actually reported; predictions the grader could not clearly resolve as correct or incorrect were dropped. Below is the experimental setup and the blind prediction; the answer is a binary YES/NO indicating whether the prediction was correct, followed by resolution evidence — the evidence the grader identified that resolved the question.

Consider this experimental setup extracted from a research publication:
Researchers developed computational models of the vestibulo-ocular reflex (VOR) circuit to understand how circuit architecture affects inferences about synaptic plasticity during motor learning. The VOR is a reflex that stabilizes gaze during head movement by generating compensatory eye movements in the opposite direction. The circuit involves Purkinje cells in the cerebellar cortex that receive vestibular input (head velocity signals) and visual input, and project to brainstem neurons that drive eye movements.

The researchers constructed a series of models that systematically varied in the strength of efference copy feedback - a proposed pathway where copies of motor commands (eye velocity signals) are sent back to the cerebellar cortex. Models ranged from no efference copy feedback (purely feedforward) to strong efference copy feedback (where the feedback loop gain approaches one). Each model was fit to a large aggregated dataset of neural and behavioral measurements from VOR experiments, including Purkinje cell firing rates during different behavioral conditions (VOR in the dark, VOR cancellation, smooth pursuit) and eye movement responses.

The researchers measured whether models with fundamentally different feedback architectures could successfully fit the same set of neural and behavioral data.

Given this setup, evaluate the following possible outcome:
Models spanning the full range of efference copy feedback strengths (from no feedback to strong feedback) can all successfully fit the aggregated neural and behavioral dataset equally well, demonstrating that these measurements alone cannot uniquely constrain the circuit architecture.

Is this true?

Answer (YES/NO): YES